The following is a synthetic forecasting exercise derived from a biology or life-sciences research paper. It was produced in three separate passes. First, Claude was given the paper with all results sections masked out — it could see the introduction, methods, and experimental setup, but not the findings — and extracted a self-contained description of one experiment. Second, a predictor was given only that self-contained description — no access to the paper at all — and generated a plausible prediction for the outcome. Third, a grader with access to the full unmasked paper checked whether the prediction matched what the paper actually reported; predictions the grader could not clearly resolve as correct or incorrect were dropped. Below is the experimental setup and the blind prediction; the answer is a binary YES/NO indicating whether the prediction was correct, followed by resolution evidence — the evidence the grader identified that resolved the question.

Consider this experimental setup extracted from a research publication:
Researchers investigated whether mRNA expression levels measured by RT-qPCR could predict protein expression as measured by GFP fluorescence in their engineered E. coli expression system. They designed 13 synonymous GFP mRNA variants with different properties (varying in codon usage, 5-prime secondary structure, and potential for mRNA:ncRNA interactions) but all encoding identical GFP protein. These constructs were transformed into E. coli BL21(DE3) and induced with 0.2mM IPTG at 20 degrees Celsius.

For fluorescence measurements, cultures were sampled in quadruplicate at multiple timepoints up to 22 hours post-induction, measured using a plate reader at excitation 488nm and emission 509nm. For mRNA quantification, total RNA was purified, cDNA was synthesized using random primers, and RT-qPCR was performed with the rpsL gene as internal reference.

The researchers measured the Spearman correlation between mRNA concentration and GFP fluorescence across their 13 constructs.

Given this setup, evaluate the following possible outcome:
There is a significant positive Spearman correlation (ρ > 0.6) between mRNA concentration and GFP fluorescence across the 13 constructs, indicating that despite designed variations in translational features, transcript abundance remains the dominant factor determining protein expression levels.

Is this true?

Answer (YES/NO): YES